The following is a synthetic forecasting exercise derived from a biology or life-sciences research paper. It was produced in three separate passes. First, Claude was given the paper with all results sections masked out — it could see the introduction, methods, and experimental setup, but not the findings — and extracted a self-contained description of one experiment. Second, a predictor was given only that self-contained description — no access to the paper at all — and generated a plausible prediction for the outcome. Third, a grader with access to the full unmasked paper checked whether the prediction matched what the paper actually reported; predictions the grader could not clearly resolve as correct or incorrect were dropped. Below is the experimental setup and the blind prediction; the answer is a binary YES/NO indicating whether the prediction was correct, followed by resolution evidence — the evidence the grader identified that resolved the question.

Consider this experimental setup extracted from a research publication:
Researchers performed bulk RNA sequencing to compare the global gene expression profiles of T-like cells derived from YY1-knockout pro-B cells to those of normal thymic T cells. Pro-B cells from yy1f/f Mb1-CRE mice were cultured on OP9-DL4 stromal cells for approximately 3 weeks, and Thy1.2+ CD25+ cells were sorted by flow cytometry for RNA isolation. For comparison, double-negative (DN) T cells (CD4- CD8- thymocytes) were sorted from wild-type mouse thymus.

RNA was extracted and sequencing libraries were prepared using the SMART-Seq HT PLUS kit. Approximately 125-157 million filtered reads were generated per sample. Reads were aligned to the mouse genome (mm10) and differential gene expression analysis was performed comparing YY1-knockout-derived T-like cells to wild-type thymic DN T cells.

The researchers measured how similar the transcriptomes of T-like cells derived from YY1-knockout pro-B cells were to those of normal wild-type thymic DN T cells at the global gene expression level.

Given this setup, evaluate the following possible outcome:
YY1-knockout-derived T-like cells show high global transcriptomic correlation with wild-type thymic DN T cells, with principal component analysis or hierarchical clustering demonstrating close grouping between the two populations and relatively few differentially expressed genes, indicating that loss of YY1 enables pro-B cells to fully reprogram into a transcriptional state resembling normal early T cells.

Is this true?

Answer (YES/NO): NO